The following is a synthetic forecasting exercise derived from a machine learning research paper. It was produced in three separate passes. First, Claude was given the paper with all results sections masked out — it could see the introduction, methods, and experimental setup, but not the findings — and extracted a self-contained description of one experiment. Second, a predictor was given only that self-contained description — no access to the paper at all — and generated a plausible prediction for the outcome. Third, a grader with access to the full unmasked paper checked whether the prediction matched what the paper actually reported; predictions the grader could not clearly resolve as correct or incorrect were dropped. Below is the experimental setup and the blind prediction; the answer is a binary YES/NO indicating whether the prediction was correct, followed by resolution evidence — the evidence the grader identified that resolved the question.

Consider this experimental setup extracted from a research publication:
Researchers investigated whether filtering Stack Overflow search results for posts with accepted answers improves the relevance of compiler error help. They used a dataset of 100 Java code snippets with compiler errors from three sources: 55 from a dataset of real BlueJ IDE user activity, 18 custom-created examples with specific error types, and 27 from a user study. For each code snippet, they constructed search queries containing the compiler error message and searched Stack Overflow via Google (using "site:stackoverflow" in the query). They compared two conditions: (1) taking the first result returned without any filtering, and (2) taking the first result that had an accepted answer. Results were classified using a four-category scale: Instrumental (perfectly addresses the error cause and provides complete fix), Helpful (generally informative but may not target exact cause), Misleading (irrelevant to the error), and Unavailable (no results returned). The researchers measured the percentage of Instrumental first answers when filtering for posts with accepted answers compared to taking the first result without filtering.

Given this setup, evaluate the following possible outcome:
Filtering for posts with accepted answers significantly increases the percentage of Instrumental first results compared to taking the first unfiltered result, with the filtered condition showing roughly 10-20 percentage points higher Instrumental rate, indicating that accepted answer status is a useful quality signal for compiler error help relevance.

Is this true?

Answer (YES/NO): NO